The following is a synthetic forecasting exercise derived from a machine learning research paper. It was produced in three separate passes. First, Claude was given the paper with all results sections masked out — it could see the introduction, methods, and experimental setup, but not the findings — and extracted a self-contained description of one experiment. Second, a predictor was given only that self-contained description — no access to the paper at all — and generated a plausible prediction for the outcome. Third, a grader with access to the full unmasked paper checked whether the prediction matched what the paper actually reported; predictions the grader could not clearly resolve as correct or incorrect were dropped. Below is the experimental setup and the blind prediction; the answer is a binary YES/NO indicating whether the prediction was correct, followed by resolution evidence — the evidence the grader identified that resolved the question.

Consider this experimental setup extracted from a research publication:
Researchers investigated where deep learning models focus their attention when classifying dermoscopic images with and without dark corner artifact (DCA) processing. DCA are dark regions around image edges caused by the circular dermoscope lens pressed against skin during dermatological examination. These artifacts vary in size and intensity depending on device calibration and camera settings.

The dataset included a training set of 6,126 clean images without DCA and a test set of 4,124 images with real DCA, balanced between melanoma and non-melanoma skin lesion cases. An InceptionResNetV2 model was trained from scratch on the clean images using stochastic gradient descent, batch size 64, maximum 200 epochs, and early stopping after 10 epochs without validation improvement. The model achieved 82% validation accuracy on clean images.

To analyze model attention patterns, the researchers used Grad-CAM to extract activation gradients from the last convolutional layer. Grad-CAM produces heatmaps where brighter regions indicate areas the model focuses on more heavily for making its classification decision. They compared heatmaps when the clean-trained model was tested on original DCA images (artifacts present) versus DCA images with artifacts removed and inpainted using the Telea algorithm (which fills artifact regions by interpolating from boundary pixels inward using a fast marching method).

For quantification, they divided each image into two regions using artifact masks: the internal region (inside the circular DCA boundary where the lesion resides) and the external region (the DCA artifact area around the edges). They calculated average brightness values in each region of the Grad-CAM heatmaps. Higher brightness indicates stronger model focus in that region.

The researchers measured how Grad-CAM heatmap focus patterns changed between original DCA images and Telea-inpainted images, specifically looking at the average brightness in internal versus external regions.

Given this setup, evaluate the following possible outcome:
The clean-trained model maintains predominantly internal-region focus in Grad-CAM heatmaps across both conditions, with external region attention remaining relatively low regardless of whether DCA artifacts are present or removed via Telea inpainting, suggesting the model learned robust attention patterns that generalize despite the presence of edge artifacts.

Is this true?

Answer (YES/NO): NO